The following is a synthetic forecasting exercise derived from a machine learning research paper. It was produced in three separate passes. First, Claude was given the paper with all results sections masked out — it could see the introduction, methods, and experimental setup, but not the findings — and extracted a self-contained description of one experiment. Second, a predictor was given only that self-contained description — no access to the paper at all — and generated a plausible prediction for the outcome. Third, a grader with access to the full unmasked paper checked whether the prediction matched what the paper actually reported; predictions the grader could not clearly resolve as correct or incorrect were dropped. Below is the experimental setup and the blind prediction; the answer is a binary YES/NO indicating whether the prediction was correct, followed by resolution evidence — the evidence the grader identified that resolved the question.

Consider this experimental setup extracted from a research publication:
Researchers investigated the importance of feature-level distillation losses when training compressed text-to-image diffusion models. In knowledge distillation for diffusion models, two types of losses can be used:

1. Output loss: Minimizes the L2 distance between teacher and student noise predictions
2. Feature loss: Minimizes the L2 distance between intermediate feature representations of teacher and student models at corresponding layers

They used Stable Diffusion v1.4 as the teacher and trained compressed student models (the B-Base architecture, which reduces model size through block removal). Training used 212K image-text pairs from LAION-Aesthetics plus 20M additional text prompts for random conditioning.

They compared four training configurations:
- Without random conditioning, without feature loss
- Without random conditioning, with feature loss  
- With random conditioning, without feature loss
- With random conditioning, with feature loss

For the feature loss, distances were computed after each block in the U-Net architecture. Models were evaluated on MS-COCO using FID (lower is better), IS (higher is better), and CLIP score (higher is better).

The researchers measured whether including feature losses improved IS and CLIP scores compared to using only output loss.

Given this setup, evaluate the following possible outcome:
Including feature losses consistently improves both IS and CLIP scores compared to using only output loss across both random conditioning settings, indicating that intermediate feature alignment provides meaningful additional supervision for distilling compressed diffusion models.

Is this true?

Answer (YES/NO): YES